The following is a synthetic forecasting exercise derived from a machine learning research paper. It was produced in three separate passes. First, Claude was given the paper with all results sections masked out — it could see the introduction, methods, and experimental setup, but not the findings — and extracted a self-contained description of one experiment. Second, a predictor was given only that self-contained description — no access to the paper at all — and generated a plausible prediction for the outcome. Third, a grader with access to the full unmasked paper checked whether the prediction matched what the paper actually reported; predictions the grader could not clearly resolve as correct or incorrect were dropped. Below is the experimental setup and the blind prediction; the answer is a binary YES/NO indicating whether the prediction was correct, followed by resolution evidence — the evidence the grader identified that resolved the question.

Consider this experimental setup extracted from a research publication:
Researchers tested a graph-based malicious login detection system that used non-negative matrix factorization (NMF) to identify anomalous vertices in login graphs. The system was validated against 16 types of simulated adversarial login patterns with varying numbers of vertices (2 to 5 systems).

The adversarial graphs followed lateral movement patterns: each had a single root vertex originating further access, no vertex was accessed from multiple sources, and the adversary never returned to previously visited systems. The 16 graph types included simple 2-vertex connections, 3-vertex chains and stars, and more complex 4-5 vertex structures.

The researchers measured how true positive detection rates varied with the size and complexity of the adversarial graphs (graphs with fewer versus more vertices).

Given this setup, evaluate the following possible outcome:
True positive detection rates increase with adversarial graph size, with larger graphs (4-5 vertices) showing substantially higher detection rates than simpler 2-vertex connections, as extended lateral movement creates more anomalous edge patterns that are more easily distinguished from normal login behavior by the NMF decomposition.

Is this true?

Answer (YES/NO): YES